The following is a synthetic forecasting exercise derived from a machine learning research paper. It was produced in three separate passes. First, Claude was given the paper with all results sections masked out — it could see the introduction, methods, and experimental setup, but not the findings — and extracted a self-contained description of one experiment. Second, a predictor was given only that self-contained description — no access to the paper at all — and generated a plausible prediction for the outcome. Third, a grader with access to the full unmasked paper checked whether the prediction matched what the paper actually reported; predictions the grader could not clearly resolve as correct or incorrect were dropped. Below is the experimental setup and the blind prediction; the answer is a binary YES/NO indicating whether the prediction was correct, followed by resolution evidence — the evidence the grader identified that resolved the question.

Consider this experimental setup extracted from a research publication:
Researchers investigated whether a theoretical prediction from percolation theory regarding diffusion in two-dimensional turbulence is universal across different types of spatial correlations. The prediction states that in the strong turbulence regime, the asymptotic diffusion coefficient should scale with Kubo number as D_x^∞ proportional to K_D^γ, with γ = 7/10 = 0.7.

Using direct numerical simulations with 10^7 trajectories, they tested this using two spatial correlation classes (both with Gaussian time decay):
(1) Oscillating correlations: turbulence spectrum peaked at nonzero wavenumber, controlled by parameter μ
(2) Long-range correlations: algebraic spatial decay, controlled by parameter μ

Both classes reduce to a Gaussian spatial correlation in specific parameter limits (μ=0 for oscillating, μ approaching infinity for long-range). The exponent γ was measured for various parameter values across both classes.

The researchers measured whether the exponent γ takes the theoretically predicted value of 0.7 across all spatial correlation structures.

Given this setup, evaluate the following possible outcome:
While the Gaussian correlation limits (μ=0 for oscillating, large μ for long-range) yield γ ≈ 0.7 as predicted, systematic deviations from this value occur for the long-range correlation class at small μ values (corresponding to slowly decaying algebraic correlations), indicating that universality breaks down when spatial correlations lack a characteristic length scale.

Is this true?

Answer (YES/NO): NO